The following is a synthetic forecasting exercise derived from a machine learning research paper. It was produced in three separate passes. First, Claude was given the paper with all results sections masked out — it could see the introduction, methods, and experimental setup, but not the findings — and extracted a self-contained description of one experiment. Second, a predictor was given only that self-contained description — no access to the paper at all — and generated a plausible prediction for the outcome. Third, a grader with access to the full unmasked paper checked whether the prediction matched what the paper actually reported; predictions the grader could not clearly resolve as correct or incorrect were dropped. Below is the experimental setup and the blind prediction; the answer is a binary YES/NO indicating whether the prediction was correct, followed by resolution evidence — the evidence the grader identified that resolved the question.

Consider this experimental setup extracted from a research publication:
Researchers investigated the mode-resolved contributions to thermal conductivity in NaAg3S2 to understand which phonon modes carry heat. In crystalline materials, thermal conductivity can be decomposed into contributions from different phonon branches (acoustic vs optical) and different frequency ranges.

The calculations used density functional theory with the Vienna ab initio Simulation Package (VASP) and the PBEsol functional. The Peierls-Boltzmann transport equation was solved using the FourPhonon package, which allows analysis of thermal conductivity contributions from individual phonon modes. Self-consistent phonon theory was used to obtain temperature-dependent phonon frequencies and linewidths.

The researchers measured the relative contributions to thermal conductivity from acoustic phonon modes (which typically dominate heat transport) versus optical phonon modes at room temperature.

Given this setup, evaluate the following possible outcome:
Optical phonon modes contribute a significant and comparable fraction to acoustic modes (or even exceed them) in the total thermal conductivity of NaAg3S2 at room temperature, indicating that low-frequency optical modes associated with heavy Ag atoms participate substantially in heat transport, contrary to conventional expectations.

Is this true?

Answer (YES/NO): YES